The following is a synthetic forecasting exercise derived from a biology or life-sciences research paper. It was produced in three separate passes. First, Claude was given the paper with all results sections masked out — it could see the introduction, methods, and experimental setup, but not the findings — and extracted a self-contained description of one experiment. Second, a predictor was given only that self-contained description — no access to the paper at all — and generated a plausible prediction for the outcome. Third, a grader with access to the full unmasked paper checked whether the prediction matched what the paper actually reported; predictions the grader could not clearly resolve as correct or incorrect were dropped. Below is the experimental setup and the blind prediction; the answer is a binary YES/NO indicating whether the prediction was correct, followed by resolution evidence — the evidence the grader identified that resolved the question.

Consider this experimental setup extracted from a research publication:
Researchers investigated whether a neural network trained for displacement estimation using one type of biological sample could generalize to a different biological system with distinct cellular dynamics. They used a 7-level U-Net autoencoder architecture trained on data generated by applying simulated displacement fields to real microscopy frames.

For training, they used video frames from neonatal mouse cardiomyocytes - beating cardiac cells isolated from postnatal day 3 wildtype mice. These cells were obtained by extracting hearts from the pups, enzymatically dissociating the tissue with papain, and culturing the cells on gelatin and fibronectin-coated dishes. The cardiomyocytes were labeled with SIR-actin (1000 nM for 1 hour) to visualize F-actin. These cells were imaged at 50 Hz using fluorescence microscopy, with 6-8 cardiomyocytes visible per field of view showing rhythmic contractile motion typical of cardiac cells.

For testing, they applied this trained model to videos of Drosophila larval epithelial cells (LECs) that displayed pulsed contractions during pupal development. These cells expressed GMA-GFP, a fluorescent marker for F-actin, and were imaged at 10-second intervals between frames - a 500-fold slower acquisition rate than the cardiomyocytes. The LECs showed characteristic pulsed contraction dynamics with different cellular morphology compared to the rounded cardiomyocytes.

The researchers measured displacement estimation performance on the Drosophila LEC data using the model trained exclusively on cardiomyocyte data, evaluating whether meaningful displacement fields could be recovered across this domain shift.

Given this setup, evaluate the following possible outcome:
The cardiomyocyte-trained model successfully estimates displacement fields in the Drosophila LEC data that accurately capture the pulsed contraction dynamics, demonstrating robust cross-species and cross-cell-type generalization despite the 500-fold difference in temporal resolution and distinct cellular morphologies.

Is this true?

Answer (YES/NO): YES